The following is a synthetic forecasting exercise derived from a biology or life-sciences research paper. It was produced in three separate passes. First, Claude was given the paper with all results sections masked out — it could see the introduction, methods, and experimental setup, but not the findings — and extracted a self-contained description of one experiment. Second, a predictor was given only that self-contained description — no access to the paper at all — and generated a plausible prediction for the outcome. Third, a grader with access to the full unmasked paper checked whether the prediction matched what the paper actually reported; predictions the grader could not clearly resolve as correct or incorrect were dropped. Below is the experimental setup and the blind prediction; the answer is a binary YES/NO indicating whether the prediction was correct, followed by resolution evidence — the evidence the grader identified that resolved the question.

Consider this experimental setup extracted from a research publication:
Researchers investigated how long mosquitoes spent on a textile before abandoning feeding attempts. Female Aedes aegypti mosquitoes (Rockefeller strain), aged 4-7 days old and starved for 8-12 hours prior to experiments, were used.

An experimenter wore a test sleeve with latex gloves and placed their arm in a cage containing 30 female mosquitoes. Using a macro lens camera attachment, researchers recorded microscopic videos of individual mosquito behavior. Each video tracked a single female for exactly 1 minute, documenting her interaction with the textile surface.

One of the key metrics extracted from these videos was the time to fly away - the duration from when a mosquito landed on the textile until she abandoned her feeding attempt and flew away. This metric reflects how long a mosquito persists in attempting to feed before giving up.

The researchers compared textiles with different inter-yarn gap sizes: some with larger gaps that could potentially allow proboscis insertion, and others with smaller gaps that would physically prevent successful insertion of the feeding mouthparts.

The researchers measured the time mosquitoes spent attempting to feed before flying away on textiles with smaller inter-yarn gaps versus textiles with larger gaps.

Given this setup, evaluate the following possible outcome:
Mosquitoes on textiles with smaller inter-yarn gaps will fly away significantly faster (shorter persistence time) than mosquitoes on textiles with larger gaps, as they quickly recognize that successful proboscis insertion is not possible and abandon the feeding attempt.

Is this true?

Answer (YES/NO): NO